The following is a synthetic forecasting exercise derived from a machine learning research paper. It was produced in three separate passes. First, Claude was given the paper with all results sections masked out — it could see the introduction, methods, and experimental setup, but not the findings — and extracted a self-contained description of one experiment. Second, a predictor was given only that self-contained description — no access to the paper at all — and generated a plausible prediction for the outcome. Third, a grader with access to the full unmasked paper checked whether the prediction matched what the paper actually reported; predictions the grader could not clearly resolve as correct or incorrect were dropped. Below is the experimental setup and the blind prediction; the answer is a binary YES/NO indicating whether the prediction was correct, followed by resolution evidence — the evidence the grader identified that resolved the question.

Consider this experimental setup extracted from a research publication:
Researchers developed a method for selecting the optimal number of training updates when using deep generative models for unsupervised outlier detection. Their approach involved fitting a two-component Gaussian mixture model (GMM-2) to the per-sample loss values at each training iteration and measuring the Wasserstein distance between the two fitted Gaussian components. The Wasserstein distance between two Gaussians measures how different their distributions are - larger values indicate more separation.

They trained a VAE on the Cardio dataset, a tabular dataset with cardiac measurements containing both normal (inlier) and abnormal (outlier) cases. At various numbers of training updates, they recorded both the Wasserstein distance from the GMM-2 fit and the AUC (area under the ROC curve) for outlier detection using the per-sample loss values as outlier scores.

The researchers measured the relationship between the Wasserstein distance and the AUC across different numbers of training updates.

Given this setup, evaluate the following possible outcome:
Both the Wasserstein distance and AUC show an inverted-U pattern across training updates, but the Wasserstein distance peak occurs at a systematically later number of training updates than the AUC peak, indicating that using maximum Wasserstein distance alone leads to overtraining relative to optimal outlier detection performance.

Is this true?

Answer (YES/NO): NO